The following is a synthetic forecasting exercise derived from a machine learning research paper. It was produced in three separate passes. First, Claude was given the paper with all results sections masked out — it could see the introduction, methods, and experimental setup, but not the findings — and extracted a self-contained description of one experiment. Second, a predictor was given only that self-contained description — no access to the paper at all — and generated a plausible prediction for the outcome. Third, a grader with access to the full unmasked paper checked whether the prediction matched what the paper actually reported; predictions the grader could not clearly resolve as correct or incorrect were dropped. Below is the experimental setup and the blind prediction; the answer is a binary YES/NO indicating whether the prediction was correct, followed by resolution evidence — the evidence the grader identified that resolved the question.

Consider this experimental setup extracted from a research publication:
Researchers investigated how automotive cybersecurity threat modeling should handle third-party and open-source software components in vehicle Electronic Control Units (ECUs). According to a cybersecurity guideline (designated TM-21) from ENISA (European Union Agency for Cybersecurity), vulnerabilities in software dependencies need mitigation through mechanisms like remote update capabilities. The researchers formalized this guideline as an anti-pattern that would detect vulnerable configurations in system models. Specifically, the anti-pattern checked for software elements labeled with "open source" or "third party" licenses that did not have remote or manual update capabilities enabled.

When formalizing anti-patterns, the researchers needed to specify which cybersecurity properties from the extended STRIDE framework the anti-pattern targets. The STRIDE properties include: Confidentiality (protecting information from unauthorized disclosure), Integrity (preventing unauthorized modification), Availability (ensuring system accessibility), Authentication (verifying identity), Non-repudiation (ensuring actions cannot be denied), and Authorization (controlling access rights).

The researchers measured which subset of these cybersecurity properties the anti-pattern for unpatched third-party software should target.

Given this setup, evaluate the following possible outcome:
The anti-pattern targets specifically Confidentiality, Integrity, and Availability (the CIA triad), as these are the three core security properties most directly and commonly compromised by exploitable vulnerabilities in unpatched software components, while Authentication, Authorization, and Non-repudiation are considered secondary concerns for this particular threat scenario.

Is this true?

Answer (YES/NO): NO